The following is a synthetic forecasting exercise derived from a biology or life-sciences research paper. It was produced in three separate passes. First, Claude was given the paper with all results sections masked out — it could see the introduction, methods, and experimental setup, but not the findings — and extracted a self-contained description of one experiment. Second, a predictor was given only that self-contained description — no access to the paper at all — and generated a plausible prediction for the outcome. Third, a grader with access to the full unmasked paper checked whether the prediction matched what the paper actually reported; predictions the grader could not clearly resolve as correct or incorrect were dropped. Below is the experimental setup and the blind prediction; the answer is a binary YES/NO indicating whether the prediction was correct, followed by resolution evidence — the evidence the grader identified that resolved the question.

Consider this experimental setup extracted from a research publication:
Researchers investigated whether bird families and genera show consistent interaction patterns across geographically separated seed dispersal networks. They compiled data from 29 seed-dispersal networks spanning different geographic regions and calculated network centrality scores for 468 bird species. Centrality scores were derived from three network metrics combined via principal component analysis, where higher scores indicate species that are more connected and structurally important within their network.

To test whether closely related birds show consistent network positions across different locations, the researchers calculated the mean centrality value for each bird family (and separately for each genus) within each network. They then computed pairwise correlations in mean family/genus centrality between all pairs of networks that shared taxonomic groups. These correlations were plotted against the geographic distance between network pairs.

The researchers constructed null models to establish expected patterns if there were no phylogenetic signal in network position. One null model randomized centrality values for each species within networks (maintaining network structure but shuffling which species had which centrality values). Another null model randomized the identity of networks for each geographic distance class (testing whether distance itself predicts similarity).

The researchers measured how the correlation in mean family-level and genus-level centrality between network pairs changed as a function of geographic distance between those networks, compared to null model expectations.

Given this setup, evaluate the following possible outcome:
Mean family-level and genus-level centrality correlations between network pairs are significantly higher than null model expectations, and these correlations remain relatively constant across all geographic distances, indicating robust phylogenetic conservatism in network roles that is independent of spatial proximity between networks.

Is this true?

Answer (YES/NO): NO